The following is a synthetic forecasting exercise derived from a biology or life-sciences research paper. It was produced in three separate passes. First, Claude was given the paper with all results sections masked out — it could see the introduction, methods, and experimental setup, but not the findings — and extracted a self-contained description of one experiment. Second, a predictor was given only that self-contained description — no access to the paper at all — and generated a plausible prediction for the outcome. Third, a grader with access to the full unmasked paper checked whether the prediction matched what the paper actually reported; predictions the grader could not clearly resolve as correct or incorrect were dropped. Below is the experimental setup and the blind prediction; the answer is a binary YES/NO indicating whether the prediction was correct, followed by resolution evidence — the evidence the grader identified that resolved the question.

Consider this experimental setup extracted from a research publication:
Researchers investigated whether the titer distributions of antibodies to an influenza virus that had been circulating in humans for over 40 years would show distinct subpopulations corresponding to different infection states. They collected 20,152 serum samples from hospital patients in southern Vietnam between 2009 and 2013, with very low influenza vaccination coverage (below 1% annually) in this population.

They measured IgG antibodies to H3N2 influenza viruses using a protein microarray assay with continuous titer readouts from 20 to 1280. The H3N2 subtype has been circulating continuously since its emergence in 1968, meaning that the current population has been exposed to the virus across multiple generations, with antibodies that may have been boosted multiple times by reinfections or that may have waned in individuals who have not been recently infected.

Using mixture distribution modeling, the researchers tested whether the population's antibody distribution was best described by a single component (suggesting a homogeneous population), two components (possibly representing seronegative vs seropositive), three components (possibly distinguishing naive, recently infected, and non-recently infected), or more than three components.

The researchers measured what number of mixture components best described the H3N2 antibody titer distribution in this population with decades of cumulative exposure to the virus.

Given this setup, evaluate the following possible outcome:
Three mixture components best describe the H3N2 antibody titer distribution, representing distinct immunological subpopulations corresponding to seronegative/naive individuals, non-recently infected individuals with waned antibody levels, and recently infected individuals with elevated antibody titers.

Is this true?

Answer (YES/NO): NO